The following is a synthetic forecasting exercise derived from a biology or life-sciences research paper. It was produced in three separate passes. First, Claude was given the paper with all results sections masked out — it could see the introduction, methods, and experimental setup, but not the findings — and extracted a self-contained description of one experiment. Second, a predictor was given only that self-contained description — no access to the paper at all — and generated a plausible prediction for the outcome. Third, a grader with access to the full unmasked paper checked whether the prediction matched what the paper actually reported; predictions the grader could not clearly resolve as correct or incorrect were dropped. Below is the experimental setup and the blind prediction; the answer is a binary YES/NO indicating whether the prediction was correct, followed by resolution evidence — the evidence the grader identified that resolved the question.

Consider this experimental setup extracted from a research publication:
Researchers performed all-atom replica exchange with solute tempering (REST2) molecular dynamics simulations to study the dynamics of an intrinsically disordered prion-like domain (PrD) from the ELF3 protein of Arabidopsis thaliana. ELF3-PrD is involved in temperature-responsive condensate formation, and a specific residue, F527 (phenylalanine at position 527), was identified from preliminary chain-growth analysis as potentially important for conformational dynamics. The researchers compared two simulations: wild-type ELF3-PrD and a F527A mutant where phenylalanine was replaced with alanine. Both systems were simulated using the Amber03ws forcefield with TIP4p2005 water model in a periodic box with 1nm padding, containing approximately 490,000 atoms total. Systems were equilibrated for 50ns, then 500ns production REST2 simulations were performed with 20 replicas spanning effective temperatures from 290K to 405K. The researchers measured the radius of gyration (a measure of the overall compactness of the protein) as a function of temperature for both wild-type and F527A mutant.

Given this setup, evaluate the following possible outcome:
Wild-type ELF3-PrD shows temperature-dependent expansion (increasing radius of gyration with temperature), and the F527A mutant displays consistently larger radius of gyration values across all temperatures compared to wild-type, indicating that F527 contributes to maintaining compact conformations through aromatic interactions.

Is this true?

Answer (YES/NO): NO